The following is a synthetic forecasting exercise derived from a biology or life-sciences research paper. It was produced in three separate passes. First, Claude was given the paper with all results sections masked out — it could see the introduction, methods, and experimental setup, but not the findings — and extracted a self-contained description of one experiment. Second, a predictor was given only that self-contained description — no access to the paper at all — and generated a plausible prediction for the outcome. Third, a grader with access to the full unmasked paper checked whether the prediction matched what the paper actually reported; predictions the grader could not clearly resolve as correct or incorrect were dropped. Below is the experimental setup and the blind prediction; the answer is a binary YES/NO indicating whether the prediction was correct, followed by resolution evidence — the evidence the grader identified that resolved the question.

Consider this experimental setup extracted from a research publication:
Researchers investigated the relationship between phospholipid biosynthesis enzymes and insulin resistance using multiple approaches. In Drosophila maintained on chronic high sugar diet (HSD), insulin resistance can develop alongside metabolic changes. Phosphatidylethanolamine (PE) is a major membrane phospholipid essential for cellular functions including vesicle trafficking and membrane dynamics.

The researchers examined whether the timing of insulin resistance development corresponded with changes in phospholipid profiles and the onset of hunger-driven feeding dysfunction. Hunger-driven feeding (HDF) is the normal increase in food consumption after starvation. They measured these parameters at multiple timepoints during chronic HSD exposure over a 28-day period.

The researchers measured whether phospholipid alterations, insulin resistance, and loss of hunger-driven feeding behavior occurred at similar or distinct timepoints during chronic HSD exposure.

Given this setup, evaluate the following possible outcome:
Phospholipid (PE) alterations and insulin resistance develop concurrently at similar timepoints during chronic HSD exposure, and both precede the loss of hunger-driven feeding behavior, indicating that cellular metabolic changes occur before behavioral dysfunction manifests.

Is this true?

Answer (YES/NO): NO